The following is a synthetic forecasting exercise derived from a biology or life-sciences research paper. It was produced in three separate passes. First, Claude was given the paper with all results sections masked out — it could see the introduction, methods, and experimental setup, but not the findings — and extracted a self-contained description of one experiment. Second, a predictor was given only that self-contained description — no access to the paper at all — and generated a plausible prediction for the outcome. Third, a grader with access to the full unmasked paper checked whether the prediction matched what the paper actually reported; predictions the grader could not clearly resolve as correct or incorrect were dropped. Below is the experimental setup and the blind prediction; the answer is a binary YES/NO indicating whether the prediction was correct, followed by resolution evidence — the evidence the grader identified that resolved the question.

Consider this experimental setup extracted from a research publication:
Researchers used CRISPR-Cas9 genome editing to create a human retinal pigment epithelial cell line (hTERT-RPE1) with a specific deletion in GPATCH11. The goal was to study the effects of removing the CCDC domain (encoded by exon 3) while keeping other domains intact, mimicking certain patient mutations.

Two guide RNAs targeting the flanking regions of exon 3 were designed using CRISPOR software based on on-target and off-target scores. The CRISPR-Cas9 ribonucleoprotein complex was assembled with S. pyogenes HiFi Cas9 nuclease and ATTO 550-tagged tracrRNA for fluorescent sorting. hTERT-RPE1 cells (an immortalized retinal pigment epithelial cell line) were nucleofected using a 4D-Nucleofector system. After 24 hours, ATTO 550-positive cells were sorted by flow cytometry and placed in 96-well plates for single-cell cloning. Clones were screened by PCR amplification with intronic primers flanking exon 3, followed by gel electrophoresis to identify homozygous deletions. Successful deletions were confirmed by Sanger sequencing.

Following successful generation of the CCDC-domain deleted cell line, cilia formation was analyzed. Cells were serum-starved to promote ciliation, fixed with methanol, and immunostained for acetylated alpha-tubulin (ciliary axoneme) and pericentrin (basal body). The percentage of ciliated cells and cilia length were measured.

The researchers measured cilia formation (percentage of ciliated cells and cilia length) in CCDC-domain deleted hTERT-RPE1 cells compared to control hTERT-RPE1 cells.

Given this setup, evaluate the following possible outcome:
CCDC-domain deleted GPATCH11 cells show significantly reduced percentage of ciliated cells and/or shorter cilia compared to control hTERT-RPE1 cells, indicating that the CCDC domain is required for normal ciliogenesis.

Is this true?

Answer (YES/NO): NO